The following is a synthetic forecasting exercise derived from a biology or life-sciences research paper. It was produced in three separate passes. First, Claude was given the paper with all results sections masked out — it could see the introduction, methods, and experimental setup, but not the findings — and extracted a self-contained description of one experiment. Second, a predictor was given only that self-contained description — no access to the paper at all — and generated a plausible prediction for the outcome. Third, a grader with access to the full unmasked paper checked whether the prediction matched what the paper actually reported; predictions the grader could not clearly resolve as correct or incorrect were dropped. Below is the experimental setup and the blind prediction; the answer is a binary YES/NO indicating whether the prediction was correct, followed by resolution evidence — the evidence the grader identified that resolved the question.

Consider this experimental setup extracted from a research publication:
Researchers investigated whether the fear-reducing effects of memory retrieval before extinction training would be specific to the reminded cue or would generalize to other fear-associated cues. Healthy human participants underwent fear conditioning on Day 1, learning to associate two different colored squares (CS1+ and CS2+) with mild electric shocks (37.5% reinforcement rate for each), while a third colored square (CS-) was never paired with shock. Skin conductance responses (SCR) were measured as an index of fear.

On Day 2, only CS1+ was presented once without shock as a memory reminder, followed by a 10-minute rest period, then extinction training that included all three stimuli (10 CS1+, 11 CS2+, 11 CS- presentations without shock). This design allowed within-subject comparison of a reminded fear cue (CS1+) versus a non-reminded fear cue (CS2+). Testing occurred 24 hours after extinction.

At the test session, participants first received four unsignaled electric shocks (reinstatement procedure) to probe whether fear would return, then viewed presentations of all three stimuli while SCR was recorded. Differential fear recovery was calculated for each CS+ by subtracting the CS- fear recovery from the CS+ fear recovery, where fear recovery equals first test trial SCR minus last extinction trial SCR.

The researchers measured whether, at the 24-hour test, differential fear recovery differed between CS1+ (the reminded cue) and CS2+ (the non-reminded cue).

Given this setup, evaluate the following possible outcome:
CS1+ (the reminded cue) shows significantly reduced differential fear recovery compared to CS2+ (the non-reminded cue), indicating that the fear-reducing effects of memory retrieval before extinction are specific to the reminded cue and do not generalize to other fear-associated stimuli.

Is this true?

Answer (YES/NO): YES